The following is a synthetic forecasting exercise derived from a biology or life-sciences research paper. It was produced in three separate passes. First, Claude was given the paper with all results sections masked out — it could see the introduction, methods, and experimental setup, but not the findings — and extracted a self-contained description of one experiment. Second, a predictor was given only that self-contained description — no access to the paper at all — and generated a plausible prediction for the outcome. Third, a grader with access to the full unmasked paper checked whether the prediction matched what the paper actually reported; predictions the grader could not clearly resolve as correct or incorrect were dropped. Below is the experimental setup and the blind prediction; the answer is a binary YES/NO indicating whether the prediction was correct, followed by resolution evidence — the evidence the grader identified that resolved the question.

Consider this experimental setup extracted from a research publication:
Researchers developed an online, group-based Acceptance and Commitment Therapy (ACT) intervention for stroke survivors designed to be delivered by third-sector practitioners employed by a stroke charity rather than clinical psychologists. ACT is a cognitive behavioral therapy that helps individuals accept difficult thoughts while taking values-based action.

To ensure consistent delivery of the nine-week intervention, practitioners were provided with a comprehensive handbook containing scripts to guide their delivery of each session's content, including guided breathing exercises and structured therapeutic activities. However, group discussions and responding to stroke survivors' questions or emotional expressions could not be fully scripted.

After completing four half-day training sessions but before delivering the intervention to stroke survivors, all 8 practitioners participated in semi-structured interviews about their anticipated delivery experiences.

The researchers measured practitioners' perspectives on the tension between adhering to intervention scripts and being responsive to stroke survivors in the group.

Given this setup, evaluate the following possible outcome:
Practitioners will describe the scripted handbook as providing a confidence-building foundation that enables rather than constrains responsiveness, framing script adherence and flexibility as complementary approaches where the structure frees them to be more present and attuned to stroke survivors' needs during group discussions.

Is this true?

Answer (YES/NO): NO